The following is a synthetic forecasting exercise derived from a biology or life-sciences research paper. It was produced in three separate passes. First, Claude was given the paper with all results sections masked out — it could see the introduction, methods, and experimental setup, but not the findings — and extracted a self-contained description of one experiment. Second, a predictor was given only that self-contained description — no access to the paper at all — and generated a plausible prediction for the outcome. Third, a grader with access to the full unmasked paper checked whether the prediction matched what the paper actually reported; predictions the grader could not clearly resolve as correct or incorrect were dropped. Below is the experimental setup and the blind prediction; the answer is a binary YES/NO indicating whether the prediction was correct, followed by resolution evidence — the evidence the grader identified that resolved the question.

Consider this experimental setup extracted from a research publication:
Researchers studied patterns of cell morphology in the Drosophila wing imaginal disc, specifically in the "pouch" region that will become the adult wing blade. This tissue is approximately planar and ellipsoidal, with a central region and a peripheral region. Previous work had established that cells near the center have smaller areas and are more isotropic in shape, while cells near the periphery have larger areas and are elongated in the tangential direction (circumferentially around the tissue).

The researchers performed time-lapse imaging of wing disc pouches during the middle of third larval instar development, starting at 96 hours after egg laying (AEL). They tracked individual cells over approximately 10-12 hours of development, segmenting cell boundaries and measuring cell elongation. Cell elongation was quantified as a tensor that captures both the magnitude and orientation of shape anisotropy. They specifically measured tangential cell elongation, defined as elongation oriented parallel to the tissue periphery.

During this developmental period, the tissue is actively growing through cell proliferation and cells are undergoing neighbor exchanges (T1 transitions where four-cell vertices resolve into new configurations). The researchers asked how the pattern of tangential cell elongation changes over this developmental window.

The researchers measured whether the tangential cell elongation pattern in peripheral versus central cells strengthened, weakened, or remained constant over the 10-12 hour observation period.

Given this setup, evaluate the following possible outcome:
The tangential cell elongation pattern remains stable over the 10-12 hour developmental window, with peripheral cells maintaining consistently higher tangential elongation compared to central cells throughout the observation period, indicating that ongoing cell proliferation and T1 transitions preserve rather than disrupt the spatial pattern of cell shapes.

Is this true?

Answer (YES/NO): NO